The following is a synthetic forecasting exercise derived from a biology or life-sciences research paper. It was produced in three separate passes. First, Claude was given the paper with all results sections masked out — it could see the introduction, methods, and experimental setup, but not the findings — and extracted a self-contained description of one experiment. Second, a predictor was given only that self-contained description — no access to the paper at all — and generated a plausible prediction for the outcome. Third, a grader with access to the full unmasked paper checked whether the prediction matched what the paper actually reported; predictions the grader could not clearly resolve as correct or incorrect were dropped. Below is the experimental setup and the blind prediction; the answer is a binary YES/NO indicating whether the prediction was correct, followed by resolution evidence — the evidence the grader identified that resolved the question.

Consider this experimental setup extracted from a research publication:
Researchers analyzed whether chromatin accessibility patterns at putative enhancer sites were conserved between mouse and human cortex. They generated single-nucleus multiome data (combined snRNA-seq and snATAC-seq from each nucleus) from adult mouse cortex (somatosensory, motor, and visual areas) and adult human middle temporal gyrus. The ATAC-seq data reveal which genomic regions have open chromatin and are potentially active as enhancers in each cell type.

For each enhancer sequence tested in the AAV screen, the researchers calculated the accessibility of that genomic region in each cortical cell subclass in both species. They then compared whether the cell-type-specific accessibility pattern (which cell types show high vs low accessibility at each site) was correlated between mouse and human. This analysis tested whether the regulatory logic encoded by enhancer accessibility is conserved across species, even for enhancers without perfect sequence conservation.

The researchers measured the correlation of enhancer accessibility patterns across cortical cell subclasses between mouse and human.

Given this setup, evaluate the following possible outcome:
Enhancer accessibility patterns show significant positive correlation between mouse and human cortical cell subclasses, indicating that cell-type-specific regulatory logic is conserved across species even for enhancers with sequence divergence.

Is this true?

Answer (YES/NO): NO